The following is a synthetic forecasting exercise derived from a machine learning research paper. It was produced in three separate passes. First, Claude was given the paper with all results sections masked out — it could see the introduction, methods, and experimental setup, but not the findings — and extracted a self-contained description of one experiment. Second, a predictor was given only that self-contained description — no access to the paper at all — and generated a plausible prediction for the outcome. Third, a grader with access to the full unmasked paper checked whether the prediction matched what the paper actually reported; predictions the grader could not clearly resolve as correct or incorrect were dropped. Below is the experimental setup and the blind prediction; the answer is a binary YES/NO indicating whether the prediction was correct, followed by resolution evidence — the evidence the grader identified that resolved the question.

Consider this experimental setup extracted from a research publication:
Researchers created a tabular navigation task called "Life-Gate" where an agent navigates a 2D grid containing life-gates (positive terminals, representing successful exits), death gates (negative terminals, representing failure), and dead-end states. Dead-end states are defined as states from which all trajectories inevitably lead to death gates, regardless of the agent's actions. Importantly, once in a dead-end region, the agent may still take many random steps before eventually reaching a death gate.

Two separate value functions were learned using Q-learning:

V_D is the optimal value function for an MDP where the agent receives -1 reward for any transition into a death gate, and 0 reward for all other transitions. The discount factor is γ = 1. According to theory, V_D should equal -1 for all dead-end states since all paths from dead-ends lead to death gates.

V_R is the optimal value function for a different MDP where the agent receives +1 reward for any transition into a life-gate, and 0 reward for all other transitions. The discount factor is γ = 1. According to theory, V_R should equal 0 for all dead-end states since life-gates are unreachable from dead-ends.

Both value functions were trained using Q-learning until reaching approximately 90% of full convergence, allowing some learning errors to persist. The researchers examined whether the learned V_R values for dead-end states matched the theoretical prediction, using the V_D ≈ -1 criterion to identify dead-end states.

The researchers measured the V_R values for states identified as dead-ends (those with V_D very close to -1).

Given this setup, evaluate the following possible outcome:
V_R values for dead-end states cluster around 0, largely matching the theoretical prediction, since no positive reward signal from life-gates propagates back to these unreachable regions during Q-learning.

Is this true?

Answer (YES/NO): YES